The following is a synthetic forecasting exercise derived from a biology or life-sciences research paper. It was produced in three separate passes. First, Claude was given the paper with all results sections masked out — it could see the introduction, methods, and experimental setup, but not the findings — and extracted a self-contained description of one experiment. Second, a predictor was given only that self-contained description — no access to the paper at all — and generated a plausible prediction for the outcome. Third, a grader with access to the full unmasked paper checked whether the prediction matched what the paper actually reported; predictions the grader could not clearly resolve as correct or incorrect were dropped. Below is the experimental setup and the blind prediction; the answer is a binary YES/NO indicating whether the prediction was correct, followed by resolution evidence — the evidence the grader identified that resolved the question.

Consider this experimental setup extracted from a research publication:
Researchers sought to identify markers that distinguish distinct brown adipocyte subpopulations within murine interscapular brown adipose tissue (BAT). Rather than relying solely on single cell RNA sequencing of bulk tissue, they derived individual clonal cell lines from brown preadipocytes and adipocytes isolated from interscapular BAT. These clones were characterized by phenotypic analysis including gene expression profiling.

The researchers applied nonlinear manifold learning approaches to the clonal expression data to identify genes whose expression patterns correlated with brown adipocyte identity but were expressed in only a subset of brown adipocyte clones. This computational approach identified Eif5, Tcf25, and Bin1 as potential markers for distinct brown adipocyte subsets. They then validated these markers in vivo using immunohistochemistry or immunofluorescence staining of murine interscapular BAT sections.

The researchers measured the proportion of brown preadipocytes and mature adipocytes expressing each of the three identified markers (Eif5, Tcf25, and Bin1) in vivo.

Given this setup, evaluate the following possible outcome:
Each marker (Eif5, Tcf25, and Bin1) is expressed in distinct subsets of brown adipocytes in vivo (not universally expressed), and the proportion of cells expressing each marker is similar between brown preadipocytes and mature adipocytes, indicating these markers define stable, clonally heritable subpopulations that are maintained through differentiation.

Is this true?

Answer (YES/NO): YES